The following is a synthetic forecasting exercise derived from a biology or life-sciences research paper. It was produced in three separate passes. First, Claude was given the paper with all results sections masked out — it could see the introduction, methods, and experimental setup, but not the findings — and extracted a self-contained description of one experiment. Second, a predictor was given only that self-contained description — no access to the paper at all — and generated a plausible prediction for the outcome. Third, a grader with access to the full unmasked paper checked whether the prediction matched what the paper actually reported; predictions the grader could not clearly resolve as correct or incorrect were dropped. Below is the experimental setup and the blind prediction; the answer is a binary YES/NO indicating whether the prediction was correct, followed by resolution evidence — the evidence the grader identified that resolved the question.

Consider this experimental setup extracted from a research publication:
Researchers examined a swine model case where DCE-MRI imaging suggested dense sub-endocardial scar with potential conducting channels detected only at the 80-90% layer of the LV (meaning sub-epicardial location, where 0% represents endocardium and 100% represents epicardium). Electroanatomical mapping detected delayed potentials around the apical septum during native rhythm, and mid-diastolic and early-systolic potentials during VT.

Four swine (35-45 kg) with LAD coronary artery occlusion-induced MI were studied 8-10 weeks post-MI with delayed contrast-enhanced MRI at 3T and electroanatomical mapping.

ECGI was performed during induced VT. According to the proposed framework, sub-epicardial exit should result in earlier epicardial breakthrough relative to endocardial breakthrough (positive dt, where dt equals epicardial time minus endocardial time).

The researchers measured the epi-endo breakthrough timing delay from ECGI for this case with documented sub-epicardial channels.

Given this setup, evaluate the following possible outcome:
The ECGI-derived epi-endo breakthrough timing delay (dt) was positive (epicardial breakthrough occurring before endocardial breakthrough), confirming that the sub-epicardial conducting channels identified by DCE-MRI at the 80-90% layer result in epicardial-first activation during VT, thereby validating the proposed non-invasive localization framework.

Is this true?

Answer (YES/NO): YES